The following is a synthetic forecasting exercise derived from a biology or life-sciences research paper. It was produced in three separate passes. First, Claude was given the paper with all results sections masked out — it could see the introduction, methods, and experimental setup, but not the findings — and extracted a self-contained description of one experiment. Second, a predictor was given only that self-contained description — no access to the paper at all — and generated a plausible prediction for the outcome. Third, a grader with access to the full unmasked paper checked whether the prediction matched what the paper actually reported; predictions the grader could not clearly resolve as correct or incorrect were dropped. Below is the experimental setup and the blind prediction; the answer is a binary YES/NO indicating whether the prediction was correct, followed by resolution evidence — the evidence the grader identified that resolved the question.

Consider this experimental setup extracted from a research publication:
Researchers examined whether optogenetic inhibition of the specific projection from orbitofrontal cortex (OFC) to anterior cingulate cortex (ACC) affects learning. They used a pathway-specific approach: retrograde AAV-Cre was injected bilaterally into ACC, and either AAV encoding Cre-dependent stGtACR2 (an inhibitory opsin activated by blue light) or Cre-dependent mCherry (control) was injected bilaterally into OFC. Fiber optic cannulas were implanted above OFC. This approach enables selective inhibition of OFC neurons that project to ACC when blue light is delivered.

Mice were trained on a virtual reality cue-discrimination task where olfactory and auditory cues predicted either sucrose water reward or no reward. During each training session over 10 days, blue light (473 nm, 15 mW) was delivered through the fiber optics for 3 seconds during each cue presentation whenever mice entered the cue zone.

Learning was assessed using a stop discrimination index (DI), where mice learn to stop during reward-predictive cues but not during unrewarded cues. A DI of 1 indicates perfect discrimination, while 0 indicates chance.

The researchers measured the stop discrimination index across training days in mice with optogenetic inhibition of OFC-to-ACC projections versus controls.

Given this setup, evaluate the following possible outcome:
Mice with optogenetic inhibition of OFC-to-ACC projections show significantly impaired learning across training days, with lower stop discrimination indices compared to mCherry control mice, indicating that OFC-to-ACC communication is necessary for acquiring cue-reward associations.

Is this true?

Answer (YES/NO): NO